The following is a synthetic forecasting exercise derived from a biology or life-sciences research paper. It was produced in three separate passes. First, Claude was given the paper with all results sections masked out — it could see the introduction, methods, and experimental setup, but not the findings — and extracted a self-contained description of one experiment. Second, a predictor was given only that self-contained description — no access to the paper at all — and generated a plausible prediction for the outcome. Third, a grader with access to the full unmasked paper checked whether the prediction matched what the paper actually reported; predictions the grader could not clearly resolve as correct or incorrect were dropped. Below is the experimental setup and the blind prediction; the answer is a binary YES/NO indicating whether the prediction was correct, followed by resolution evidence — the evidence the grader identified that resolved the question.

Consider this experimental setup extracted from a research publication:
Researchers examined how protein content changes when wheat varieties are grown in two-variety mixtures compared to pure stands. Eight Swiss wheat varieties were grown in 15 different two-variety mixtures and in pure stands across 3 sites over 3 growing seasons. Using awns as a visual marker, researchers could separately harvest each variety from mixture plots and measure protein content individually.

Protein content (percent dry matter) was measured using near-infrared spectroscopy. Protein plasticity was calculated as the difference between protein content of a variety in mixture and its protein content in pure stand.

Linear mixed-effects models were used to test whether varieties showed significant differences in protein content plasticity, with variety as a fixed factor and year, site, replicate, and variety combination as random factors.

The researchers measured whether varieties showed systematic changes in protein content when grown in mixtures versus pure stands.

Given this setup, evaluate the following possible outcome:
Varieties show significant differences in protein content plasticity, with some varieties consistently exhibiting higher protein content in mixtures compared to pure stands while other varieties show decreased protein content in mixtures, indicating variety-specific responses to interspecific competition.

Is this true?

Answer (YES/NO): YES